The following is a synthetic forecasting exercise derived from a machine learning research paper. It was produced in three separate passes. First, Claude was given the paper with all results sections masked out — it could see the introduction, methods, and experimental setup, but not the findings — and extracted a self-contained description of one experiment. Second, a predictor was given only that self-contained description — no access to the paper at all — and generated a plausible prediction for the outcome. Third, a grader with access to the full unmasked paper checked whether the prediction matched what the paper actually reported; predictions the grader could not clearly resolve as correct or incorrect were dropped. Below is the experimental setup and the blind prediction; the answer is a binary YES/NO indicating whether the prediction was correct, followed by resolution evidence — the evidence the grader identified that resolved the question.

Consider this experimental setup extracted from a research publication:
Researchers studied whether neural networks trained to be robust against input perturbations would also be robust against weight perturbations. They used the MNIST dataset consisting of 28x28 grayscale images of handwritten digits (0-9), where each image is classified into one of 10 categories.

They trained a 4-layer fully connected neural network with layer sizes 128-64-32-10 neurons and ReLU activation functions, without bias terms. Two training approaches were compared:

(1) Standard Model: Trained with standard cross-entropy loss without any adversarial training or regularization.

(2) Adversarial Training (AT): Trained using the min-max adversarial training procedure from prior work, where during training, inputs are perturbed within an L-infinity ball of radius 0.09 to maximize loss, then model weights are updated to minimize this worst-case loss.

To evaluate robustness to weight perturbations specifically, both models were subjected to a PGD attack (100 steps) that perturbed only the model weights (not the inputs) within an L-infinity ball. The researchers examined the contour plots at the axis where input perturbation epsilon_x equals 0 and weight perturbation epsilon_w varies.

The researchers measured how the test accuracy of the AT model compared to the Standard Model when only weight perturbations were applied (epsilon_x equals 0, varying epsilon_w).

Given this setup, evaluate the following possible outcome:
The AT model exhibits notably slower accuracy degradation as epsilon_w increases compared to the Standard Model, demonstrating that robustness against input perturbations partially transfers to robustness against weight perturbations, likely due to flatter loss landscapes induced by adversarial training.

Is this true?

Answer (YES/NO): NO